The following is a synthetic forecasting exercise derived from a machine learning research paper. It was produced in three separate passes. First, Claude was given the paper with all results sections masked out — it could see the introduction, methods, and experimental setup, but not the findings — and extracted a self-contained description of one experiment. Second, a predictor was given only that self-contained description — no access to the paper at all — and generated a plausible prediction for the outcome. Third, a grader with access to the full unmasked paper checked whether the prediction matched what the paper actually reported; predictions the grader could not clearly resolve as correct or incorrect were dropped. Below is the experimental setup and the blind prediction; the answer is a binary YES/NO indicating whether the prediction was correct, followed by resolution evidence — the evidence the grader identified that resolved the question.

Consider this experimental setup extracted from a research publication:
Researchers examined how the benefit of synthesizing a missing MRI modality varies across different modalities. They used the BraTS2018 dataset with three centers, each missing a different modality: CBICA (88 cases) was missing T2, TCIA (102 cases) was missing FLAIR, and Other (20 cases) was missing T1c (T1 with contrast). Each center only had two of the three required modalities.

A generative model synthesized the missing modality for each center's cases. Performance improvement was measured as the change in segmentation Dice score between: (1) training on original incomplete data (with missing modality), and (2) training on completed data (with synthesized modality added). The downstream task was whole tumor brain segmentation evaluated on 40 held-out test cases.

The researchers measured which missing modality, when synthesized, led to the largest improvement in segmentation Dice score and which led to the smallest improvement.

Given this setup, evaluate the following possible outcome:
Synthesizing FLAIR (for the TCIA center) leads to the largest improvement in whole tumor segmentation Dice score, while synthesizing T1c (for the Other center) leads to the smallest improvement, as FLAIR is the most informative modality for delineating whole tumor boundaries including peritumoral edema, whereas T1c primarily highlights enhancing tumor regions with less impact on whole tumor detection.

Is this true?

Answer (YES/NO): YES